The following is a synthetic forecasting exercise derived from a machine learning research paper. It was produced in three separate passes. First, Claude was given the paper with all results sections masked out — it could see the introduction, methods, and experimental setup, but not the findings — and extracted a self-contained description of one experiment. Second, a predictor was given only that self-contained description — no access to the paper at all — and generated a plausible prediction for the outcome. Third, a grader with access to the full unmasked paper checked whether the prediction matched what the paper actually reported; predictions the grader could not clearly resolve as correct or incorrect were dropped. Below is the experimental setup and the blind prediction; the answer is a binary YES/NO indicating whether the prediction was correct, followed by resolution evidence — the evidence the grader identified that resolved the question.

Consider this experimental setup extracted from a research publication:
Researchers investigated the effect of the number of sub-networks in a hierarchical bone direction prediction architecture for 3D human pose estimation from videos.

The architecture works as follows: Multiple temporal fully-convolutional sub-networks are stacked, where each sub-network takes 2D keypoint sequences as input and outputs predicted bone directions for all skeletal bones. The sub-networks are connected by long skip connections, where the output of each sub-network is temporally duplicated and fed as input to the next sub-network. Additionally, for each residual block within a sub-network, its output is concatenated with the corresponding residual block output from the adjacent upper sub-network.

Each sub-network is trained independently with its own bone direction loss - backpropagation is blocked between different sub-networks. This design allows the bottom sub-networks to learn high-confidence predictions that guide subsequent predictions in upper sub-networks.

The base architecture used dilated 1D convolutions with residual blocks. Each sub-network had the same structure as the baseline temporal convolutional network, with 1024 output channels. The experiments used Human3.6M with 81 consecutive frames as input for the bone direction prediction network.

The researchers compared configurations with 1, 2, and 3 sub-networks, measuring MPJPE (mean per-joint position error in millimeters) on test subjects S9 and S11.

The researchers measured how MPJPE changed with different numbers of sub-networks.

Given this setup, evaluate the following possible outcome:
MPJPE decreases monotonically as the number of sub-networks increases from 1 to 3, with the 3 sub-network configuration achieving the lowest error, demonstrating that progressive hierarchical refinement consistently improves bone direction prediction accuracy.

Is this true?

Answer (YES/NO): YES